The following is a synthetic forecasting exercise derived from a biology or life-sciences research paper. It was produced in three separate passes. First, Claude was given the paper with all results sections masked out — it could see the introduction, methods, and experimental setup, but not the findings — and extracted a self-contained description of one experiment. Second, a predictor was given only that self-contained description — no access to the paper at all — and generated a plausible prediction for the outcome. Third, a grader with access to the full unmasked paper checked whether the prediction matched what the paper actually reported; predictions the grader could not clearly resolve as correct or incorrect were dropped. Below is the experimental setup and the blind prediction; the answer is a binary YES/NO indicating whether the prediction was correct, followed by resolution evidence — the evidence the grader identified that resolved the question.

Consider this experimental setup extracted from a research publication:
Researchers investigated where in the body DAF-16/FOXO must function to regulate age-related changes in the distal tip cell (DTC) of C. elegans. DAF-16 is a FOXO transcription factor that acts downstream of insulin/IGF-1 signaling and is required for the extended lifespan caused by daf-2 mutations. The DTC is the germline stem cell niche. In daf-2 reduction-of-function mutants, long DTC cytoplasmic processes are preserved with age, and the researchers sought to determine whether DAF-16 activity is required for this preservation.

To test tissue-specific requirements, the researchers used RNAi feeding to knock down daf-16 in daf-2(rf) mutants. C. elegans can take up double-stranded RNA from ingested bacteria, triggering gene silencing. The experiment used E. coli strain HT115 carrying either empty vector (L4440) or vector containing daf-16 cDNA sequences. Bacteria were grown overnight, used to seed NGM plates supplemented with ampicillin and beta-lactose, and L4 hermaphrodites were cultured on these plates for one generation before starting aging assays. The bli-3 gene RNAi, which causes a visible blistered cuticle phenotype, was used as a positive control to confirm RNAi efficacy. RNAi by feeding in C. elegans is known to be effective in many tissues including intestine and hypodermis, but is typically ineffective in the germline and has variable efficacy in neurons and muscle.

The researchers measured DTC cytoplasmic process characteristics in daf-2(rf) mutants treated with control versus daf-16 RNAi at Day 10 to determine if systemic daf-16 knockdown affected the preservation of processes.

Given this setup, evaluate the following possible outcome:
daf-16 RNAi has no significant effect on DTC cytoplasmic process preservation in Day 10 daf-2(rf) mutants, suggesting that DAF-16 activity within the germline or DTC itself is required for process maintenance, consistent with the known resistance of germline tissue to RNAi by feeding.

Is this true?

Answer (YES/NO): NO